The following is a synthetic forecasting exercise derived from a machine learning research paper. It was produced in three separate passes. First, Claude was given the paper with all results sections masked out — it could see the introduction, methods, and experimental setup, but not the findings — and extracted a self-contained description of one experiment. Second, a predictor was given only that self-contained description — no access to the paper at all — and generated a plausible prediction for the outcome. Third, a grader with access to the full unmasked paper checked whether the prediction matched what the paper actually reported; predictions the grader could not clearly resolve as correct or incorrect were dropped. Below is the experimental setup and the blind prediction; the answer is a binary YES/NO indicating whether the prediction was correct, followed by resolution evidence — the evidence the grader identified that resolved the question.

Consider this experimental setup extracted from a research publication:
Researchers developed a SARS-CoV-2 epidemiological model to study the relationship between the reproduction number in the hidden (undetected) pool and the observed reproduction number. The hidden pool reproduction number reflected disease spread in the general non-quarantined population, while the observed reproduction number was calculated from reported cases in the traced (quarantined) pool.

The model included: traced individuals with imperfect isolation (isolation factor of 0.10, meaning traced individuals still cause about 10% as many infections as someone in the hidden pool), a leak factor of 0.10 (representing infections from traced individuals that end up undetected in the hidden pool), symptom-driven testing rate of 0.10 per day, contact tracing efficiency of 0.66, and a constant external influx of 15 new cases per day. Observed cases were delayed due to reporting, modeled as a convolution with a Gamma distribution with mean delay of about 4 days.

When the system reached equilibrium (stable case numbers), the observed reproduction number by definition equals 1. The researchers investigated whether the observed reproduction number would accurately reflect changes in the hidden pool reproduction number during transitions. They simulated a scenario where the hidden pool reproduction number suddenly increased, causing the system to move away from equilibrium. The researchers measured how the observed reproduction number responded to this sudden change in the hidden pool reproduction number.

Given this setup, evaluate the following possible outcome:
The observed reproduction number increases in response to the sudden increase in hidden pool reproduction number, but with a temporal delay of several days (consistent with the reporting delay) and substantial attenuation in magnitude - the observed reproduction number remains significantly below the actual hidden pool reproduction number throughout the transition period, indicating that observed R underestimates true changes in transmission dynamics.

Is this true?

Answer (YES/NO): NO